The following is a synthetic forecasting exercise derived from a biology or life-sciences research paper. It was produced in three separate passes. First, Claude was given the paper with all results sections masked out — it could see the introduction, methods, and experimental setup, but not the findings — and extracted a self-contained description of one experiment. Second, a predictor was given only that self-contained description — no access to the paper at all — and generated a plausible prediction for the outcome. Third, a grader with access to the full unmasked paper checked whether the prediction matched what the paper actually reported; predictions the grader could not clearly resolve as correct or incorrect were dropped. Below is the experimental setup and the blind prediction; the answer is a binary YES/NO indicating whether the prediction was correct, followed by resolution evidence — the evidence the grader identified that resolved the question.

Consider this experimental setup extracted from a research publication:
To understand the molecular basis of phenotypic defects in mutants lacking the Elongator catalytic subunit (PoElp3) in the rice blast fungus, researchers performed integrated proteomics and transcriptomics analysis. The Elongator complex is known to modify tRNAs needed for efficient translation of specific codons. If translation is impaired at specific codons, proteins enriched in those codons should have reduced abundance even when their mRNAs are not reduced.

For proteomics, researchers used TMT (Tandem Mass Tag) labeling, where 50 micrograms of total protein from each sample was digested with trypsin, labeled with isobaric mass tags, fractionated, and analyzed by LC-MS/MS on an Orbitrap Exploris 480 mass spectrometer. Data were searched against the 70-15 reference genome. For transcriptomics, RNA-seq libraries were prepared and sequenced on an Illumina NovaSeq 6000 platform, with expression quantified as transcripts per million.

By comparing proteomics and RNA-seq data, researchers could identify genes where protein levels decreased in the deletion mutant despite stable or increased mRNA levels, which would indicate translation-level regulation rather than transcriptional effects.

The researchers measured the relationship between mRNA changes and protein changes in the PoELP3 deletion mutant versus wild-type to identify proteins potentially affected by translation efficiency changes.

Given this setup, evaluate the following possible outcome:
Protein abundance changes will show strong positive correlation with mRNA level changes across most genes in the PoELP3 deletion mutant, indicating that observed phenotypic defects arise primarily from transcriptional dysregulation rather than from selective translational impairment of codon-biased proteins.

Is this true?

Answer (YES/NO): NO